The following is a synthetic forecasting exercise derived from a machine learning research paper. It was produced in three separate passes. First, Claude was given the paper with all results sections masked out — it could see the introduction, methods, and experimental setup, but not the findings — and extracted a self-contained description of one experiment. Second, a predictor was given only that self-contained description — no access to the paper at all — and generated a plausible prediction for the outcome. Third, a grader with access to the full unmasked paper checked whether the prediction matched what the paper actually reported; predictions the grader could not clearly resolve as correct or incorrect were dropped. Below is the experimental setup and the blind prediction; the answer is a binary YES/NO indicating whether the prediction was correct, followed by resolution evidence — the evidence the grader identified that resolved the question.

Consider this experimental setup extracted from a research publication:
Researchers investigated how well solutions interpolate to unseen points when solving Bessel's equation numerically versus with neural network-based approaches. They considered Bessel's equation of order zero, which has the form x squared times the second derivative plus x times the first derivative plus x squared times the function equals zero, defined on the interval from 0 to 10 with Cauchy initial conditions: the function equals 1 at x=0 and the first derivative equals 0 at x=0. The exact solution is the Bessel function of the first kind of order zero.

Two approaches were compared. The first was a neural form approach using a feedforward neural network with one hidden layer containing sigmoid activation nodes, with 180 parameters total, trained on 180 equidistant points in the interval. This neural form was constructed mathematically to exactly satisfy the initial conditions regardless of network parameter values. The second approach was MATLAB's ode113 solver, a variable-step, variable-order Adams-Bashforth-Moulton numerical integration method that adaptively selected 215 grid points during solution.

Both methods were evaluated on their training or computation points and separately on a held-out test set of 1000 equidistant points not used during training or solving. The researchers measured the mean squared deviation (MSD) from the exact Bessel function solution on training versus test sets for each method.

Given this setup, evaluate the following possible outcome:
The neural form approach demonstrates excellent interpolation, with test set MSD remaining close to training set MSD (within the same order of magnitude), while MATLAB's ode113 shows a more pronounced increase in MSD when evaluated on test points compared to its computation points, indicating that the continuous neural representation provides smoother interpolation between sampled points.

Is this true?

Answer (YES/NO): YES